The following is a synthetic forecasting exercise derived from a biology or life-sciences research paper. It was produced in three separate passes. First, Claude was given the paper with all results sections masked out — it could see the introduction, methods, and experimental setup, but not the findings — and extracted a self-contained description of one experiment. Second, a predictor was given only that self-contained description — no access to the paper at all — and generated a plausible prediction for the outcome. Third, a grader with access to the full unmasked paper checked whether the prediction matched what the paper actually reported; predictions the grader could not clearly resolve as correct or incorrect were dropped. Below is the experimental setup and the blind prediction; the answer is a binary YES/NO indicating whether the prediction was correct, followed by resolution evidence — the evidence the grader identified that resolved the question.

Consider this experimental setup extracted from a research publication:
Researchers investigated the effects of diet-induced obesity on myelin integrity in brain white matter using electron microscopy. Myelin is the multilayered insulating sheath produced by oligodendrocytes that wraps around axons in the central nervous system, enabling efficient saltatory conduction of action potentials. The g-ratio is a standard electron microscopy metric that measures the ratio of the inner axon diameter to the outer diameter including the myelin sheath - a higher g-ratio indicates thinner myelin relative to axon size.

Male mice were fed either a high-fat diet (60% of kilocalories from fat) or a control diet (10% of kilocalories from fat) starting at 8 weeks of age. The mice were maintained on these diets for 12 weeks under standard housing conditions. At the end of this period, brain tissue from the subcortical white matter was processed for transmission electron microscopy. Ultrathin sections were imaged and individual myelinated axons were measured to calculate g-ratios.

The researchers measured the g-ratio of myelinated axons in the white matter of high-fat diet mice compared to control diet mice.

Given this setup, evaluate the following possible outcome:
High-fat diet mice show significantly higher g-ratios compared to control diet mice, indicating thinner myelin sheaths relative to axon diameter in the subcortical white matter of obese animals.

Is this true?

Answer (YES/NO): YES